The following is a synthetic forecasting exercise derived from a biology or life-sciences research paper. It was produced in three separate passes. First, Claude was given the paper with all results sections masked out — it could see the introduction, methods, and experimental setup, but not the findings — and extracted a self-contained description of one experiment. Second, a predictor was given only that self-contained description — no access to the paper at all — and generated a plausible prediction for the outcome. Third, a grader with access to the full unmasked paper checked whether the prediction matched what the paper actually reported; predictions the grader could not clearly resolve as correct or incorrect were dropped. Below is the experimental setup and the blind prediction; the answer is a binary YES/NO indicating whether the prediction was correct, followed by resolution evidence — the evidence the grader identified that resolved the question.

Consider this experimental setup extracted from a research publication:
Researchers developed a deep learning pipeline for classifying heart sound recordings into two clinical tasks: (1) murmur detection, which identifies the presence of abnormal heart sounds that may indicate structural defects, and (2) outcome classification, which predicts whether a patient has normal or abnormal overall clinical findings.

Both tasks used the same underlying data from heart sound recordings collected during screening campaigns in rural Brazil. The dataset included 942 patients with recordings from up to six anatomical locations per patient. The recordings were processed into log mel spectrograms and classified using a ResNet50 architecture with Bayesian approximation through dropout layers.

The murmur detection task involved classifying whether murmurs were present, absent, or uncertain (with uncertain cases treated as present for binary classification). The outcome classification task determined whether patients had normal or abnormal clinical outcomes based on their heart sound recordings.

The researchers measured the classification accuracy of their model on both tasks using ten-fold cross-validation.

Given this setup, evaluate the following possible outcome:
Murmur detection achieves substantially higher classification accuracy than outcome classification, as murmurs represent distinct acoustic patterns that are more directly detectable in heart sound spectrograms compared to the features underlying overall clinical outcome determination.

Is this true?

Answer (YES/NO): YES